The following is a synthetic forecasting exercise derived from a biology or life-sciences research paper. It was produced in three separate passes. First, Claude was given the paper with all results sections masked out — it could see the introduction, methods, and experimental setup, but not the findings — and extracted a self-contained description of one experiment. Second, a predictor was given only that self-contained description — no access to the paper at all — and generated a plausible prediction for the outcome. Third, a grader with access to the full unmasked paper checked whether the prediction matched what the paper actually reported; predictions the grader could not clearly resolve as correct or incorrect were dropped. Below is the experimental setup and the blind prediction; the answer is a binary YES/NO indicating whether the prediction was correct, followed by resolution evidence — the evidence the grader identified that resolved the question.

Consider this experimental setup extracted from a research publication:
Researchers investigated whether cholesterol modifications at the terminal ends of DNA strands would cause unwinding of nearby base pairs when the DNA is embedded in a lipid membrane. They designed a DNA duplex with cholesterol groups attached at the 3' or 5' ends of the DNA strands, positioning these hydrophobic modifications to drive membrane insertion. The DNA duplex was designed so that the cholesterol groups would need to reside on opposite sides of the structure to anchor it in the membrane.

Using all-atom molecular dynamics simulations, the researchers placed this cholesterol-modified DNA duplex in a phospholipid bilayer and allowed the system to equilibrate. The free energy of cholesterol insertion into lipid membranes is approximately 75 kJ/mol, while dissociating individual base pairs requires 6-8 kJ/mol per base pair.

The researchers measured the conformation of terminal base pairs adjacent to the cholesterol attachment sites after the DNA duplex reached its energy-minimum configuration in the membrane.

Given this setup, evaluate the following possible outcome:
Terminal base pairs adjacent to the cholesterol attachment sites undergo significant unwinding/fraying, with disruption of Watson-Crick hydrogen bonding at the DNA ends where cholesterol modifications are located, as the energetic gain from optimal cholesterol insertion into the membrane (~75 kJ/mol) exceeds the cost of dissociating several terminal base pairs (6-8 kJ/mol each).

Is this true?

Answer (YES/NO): YES